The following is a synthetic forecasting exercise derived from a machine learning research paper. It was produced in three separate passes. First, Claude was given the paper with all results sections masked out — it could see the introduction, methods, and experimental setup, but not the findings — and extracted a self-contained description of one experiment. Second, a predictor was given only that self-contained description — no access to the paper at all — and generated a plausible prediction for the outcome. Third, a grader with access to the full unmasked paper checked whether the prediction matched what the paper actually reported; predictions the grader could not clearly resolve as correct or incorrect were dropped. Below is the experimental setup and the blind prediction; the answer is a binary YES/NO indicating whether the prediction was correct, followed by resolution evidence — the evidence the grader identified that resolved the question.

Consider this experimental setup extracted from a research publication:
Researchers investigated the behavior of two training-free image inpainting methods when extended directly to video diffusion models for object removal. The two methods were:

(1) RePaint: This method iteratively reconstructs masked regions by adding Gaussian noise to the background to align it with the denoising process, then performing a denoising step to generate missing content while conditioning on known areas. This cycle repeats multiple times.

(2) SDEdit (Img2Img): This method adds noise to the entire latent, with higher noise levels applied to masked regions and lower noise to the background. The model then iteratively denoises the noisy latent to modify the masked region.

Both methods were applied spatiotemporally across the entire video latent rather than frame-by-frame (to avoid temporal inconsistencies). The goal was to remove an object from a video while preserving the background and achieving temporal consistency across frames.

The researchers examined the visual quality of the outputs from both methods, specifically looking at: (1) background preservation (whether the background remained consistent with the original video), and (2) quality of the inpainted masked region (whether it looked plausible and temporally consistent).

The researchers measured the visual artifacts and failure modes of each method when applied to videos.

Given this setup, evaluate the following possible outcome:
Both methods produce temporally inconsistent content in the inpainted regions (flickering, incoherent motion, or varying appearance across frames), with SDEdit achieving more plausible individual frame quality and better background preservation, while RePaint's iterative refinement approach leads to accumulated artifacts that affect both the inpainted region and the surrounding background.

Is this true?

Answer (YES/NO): NO